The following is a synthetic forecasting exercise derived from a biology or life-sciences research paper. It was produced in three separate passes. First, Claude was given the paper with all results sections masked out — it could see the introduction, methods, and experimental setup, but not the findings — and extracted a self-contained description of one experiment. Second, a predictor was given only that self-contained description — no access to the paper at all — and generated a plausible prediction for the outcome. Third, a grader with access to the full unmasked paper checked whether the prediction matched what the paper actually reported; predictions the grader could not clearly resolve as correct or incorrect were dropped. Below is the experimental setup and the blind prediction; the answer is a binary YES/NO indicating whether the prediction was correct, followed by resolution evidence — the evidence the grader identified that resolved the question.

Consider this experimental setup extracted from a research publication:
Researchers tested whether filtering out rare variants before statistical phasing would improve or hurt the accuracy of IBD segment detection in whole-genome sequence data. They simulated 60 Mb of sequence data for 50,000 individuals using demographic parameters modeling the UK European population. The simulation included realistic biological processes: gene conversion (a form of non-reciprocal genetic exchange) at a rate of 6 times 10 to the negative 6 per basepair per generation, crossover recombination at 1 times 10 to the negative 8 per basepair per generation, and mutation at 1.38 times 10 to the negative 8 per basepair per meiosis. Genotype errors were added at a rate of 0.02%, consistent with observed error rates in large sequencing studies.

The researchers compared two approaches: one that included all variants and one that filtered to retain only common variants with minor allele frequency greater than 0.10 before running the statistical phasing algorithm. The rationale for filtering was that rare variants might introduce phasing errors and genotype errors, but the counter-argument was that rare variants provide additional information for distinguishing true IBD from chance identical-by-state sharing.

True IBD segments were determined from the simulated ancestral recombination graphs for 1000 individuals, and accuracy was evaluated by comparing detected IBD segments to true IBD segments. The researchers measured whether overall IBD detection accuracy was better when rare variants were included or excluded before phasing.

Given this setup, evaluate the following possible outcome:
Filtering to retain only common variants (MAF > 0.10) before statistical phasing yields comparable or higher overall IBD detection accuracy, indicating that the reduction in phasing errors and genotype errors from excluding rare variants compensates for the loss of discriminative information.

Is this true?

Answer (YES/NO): YES